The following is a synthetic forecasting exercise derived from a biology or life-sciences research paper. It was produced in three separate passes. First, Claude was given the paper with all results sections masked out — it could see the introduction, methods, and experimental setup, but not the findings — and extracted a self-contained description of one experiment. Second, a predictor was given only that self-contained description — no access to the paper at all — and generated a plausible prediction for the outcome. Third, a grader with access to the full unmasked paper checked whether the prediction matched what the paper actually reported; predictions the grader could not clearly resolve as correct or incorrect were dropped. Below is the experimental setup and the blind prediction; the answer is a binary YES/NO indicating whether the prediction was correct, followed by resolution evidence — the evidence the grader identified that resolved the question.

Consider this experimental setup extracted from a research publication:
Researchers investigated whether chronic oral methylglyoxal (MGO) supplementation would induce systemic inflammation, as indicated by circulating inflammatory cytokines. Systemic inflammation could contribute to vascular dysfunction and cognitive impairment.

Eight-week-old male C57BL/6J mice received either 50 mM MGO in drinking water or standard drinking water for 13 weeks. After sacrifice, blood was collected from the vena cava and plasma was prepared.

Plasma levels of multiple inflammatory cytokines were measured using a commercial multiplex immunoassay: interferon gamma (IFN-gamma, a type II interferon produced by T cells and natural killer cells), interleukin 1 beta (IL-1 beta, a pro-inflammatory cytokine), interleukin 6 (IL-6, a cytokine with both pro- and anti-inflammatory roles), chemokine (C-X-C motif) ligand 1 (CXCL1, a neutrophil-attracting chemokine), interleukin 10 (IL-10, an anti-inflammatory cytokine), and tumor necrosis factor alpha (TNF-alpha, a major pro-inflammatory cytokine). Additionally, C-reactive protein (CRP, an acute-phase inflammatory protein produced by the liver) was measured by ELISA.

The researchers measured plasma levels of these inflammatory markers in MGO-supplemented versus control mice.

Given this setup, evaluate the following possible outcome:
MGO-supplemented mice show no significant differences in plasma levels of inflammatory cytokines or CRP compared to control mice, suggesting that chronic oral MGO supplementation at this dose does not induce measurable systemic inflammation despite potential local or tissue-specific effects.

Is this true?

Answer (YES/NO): YES